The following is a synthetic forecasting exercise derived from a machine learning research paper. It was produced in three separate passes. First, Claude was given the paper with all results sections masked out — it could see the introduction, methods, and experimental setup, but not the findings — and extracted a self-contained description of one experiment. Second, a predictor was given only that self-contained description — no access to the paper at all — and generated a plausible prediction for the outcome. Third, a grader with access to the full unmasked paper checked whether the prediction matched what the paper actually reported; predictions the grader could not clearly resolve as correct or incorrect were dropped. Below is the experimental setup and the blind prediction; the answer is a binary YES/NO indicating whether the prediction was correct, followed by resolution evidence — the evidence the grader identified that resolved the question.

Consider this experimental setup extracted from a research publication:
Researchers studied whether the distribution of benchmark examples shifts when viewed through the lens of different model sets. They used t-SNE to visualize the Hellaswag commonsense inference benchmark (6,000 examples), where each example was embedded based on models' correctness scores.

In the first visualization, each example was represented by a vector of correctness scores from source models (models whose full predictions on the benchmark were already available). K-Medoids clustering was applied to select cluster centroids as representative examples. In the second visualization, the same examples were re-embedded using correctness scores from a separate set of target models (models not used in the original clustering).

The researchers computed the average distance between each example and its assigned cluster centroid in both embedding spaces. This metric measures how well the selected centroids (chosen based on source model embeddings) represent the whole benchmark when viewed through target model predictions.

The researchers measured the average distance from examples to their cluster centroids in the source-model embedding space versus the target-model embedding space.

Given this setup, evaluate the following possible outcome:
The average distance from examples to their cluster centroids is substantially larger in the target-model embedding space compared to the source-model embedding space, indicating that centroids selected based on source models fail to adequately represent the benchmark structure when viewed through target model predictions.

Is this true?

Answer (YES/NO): YES